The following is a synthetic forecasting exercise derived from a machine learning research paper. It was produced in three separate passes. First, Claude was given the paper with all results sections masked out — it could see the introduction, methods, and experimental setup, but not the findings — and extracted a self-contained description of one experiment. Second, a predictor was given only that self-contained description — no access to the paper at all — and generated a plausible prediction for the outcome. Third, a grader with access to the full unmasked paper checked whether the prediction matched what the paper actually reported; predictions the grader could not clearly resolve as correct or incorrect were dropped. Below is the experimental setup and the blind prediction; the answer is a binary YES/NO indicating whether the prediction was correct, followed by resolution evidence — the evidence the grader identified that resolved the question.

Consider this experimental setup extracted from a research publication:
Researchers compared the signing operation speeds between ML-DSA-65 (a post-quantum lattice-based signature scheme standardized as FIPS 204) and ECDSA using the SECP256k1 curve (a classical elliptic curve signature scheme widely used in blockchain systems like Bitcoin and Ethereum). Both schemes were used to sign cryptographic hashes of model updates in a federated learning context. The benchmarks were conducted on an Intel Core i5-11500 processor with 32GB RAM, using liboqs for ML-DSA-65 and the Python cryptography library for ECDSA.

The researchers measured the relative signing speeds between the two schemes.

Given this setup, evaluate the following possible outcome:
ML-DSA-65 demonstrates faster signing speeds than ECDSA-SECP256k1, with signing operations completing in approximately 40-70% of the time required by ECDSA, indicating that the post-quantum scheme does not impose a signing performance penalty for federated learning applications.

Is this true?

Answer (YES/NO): NO